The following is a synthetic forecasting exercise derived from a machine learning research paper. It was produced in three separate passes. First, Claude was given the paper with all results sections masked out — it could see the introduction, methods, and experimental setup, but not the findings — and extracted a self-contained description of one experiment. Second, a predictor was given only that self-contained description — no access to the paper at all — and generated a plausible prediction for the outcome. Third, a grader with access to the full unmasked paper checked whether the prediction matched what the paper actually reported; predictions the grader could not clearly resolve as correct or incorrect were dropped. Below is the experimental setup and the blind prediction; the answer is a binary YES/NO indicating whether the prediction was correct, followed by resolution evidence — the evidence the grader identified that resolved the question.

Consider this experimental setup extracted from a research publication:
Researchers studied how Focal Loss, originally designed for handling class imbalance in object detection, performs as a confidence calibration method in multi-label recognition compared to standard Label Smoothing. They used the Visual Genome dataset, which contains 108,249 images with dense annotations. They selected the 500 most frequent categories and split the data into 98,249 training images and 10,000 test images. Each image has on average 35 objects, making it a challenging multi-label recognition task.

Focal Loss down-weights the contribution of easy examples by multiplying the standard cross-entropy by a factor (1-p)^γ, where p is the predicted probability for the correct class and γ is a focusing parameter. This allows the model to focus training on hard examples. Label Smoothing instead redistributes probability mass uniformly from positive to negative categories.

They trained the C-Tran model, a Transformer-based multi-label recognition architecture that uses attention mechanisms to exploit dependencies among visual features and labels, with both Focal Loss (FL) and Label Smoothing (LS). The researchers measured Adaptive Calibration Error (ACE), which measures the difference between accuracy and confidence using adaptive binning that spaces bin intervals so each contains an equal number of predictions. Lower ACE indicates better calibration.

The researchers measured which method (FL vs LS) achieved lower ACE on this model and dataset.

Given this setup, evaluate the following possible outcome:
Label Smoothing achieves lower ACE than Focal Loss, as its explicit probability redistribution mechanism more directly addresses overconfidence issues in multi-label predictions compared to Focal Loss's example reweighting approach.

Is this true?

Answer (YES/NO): YES